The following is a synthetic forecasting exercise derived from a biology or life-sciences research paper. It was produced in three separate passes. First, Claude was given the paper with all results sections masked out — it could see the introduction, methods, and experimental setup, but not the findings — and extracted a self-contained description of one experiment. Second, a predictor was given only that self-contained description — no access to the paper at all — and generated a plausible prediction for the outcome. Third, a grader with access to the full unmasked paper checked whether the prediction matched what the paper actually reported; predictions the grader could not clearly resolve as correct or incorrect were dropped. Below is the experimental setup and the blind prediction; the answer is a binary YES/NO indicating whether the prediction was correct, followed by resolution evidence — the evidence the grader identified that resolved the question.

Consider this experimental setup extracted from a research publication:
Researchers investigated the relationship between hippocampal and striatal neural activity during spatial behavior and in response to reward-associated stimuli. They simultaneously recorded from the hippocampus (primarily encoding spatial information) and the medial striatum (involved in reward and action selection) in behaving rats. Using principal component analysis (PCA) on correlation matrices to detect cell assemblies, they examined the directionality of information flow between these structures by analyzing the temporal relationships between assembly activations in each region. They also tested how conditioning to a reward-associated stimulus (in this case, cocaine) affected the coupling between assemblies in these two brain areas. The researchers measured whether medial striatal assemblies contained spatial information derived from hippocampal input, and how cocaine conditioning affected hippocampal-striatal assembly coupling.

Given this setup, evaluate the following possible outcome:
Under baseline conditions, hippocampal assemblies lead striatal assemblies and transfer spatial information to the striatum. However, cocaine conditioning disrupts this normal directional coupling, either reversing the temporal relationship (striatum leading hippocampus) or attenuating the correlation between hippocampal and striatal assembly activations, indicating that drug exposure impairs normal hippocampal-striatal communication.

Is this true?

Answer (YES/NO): NO